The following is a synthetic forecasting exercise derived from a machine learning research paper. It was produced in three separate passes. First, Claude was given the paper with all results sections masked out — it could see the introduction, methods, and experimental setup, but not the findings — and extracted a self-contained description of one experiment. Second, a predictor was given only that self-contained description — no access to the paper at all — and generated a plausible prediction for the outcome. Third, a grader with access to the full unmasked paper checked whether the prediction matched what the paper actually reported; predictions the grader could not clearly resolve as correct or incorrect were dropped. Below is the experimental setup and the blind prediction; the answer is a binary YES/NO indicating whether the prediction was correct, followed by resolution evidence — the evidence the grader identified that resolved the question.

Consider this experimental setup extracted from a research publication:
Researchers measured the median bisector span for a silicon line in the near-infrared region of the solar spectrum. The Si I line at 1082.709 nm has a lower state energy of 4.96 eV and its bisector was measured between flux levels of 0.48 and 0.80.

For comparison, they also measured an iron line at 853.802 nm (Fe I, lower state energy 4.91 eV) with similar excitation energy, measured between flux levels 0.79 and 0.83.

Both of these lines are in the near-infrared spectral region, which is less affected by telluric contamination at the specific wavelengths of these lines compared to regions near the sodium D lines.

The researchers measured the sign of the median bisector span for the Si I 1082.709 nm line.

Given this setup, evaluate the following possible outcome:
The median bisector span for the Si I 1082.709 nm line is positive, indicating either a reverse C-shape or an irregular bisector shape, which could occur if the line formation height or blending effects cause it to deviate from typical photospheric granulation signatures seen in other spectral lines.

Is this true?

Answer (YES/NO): NO